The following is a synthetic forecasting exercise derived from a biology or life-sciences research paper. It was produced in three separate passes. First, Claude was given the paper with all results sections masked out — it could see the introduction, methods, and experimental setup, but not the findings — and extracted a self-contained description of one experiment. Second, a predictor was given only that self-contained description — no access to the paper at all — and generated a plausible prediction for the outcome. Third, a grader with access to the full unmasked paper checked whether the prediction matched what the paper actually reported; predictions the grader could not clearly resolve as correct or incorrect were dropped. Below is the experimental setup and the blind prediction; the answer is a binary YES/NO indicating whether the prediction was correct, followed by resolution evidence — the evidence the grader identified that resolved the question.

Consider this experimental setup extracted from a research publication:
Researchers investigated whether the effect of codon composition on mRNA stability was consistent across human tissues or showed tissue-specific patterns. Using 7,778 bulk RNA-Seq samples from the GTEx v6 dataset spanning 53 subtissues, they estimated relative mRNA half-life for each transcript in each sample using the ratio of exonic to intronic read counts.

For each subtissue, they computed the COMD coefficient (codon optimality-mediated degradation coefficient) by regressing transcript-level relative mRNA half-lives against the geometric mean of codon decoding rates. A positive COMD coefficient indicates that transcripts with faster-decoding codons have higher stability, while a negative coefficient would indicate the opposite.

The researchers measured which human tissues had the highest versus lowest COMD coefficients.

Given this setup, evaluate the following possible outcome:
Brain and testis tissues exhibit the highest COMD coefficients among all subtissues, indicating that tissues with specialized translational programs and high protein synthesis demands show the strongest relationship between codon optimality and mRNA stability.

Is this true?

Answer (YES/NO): NO